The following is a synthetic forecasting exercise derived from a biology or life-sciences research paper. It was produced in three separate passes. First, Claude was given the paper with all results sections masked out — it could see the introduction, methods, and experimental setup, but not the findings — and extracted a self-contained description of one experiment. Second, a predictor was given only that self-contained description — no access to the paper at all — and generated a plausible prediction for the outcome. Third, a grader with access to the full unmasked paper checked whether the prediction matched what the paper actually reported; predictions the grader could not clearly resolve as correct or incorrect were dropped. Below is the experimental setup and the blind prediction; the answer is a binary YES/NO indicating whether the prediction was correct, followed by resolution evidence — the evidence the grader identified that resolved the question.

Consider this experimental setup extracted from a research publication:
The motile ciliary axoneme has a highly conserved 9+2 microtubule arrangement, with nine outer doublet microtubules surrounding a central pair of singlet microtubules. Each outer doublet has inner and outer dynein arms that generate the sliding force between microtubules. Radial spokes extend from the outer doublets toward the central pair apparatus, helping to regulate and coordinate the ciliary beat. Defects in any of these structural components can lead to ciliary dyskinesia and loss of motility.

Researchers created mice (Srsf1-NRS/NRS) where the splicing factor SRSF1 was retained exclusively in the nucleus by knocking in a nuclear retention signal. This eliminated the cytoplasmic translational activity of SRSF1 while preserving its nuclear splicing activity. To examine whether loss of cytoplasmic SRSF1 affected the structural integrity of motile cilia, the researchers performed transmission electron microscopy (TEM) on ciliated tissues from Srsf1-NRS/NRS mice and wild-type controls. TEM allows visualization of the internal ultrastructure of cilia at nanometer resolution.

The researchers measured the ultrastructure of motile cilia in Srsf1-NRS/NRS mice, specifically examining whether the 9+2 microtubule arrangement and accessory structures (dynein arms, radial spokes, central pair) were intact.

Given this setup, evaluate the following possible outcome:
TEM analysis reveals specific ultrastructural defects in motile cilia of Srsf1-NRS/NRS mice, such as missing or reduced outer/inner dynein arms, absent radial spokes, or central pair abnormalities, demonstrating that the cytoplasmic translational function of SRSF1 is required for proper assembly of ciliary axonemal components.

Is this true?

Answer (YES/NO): YES